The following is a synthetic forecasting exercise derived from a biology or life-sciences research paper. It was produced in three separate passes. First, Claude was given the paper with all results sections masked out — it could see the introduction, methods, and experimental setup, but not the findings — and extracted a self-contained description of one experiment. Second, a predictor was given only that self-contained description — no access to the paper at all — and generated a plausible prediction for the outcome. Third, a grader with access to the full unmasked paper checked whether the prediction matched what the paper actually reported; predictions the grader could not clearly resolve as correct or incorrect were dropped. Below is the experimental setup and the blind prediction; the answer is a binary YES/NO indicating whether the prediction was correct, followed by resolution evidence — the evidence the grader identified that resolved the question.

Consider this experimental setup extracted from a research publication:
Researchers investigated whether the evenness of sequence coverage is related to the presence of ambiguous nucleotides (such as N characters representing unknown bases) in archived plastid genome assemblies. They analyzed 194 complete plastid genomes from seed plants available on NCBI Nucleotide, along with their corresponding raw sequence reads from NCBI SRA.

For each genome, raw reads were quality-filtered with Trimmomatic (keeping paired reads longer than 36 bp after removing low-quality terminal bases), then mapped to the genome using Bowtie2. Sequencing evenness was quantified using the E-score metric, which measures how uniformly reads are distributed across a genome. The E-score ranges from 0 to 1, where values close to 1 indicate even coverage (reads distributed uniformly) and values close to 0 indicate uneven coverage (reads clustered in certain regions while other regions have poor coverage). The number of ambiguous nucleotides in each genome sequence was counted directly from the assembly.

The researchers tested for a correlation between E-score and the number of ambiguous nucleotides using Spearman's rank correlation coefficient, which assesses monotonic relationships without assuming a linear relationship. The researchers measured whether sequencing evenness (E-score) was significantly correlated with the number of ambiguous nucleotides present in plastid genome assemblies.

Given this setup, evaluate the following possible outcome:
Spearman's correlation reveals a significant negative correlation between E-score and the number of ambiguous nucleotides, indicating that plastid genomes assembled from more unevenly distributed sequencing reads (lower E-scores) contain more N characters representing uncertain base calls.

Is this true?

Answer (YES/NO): NO